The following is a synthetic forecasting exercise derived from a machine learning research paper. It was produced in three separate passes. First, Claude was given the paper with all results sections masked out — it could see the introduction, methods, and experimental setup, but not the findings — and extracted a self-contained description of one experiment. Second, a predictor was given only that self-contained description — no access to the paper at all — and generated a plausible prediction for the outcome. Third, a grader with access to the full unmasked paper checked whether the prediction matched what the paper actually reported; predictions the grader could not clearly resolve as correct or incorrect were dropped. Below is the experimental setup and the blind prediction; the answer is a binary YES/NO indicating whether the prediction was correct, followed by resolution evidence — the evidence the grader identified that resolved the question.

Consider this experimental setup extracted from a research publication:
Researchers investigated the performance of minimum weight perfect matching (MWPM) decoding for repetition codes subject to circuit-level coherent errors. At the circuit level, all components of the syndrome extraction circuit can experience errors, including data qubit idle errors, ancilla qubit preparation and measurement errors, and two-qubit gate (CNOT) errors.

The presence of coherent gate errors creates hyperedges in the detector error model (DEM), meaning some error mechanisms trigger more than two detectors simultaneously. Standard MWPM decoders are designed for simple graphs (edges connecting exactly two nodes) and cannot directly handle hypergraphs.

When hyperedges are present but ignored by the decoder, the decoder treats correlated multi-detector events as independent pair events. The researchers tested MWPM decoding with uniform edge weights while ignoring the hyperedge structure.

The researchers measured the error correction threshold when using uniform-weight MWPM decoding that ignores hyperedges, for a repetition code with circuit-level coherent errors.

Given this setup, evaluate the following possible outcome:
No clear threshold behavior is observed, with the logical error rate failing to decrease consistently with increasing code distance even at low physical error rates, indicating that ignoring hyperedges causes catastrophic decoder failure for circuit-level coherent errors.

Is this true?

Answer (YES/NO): NO